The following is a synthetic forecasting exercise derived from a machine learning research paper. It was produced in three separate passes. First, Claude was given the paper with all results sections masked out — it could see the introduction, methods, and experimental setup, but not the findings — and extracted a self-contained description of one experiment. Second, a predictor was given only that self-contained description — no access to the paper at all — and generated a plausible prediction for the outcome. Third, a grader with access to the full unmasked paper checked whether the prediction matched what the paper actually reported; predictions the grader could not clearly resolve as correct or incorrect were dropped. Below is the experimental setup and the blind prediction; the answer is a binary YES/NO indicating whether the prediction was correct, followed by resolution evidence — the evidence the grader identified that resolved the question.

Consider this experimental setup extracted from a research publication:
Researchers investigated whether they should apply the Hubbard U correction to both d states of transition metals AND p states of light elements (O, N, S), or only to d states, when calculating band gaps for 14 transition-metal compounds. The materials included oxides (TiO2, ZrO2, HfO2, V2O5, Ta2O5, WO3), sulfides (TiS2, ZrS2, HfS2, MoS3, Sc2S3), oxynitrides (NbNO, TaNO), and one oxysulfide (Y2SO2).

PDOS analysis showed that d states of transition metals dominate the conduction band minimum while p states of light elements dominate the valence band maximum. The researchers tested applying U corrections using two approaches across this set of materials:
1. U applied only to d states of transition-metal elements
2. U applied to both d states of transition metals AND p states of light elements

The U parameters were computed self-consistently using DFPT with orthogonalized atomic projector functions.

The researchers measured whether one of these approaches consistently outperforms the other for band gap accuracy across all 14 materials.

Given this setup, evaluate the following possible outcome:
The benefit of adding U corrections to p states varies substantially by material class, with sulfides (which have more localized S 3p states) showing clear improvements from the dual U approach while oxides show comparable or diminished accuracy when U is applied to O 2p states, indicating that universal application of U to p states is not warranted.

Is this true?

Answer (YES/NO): NO